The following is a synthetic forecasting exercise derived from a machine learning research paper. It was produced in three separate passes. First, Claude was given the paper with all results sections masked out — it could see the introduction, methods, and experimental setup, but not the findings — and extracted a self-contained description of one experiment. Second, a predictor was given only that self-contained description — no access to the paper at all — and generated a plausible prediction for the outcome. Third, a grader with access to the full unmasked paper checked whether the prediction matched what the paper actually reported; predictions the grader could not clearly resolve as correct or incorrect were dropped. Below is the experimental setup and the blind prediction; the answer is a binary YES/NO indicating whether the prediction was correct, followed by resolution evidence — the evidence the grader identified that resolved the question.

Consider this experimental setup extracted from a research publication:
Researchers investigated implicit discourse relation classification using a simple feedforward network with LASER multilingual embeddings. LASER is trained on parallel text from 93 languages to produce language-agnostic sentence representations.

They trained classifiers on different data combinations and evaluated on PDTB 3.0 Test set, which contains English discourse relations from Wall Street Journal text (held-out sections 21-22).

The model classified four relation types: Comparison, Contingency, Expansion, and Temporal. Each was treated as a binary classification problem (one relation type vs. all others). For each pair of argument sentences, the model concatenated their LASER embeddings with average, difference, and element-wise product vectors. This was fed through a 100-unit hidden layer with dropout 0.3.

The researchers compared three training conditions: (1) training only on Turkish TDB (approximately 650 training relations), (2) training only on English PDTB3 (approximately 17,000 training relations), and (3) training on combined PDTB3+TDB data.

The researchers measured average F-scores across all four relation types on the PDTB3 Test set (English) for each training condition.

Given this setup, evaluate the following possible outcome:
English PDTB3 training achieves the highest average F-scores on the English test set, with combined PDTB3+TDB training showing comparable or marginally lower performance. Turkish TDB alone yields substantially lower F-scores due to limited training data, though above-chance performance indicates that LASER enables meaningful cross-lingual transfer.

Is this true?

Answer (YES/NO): NO